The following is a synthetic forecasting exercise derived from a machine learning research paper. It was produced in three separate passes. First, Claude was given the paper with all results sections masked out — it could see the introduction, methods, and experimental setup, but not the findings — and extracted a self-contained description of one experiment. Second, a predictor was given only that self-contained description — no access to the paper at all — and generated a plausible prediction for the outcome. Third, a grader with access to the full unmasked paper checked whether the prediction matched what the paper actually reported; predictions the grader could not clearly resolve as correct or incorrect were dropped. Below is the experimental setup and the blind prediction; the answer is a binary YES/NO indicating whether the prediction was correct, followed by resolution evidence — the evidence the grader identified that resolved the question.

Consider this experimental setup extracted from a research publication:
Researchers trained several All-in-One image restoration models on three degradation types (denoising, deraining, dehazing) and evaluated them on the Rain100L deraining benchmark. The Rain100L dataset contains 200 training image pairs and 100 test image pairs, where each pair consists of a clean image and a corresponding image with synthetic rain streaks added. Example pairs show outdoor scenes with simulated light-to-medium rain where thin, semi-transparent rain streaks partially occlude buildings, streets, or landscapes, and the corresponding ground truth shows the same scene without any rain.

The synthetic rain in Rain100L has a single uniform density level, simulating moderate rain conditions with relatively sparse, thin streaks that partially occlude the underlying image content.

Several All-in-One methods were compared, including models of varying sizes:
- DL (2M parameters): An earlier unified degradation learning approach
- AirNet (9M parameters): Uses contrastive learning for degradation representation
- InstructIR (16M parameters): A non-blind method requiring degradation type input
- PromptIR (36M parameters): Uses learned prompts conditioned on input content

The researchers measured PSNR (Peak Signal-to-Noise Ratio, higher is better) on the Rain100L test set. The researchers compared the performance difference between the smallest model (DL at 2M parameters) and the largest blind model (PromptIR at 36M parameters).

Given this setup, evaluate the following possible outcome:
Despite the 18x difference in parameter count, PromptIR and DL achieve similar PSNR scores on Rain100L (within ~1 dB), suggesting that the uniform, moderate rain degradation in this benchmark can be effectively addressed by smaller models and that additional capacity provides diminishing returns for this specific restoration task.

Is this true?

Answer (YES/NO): NO